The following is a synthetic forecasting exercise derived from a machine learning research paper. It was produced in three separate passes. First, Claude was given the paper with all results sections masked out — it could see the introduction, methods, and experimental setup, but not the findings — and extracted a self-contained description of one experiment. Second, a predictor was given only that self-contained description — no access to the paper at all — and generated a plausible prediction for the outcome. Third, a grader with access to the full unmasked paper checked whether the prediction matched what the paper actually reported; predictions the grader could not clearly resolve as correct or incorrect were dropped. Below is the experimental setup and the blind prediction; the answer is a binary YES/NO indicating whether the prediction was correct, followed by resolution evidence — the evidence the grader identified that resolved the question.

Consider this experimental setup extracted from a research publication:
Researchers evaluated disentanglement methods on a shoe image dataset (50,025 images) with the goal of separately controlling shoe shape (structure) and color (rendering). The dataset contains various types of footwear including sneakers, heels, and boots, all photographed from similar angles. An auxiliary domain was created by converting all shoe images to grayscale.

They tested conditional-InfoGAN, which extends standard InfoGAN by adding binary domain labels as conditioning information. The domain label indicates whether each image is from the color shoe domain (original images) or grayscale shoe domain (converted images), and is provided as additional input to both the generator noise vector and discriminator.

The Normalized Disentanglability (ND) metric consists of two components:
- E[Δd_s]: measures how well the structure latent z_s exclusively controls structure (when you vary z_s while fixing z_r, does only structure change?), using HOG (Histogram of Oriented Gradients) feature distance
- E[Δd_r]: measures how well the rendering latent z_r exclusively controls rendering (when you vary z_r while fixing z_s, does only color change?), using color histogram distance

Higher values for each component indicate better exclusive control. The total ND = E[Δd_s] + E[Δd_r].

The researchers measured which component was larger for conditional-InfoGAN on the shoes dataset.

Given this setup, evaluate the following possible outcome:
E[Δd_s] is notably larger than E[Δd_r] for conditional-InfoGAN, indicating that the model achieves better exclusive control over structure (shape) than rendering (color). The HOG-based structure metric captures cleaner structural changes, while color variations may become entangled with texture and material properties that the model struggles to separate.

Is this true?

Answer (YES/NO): YES